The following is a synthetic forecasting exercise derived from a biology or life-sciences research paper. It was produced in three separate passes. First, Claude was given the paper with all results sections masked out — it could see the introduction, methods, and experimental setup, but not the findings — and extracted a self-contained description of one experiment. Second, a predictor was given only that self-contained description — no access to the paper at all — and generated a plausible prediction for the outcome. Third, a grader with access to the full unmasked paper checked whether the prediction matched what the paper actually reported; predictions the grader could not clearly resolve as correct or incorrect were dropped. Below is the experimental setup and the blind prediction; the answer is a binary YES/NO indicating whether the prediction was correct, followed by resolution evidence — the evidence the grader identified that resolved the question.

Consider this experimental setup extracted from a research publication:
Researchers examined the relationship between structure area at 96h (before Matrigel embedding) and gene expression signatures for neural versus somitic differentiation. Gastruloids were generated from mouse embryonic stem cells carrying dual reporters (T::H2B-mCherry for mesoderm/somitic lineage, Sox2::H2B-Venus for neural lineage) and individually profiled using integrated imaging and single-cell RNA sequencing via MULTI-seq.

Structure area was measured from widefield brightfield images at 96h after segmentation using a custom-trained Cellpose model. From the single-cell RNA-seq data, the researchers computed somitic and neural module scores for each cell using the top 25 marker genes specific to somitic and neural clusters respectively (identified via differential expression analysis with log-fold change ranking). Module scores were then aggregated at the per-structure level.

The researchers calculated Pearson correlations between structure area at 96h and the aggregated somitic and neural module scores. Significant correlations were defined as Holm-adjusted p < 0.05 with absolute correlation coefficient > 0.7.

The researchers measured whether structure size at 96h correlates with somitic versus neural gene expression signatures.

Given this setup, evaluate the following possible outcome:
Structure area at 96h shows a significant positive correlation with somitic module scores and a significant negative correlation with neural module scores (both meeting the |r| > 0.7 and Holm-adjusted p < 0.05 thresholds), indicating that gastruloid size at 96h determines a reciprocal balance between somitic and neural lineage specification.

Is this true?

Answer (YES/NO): NO